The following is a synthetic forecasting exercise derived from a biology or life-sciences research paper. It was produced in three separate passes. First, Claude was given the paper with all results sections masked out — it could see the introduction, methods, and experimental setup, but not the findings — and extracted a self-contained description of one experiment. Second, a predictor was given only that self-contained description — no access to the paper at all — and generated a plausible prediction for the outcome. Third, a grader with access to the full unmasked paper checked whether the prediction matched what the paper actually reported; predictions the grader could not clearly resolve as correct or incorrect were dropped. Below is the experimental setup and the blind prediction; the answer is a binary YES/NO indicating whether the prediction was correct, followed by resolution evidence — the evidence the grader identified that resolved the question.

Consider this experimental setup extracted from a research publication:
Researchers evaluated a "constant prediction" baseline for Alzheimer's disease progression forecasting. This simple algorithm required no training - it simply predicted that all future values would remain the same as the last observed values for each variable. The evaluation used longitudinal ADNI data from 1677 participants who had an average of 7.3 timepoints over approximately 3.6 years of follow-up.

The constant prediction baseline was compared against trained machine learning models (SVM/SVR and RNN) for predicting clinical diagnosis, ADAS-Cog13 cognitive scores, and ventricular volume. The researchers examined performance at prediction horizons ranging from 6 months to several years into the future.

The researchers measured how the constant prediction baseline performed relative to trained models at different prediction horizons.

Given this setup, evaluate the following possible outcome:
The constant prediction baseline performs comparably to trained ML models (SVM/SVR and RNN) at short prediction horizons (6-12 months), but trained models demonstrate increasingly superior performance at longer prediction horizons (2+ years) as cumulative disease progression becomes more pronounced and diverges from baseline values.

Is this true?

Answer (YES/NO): YES